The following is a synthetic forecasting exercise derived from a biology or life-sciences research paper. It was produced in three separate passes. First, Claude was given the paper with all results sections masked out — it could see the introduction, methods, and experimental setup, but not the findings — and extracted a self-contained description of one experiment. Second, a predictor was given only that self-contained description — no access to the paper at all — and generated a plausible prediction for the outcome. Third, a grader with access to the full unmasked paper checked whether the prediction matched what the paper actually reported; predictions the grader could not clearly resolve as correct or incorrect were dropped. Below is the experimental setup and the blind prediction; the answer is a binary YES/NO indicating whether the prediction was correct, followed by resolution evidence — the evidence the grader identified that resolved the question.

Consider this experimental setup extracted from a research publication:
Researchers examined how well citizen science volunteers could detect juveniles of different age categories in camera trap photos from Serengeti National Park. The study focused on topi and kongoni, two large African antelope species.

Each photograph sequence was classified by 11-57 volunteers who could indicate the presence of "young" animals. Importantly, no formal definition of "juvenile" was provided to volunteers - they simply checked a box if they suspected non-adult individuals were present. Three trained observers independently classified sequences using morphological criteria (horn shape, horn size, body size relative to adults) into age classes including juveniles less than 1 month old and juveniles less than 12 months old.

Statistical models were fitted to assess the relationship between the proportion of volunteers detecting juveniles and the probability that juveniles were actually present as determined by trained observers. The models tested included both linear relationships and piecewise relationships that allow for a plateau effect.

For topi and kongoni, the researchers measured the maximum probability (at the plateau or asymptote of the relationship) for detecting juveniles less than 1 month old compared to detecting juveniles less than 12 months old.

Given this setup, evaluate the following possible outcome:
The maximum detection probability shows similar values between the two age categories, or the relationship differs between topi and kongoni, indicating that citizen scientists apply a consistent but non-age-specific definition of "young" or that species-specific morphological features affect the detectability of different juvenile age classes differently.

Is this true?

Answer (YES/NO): NO